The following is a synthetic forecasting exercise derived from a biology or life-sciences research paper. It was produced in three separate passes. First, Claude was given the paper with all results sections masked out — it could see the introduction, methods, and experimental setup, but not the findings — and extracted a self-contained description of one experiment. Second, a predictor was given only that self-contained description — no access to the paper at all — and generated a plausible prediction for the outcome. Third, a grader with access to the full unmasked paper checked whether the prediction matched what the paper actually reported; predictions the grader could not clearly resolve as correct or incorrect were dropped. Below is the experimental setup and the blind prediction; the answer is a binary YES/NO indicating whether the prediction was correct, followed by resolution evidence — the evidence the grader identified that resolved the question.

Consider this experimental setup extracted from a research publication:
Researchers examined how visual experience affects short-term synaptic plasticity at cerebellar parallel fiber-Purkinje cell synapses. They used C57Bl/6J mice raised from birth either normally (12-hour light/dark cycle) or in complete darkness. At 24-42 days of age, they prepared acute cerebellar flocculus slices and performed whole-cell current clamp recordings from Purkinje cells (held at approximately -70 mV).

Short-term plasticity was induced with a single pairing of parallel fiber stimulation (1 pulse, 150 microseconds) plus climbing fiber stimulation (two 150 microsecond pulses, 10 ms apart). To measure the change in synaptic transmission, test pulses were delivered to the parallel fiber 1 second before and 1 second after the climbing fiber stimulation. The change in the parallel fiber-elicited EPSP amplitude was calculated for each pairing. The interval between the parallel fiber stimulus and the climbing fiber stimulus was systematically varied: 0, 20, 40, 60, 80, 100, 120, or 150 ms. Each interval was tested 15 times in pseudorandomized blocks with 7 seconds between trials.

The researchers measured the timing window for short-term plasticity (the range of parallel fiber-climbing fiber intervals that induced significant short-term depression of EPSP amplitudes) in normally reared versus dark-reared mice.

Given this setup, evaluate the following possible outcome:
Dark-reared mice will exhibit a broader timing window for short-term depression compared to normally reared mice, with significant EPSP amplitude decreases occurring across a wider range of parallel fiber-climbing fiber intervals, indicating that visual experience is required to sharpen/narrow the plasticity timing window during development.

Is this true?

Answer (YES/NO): YES